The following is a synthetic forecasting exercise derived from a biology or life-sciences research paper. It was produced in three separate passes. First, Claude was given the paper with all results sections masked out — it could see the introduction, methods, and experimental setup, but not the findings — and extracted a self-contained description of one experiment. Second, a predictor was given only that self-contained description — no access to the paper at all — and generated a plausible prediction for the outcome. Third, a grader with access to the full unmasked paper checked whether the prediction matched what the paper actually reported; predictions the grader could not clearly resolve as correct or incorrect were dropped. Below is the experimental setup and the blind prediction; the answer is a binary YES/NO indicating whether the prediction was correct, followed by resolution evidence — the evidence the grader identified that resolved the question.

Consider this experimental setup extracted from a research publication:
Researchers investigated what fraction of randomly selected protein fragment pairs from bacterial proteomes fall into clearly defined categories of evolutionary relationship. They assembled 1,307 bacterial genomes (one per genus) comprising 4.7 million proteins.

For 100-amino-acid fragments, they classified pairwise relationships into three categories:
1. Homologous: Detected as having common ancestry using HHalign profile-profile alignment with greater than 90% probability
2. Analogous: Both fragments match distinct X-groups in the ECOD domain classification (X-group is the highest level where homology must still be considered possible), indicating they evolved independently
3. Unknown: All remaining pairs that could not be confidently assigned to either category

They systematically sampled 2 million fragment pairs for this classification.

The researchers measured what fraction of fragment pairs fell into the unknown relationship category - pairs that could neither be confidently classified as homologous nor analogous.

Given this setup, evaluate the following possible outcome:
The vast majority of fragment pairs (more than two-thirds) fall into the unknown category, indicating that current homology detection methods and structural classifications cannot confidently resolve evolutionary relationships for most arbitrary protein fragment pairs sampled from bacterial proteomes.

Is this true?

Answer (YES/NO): NO